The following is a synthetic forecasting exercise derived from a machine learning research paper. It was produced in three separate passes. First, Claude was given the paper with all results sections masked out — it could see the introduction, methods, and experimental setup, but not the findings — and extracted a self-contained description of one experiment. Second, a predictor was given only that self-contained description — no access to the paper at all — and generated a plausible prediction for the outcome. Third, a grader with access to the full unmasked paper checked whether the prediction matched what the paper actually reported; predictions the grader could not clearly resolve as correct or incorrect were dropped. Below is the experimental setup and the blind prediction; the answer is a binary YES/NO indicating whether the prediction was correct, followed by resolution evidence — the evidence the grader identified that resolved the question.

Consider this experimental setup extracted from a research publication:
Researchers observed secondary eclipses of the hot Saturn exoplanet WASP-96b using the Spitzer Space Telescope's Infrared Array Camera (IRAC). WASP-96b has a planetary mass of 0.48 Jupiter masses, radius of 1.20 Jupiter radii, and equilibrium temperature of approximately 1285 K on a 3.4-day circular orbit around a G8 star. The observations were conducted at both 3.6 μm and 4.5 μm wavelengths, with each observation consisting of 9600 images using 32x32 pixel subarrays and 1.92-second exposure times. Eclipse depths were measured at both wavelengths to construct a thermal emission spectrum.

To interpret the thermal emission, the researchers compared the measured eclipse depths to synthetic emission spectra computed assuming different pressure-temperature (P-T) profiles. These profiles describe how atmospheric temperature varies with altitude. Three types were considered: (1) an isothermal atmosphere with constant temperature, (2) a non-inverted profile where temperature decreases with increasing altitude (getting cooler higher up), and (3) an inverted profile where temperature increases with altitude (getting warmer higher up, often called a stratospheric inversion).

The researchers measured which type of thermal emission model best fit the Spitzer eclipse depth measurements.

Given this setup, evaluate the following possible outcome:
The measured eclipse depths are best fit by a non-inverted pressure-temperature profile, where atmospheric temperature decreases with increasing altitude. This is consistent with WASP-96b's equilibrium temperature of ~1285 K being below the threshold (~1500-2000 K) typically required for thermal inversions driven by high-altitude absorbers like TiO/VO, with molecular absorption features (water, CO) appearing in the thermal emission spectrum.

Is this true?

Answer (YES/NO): YES